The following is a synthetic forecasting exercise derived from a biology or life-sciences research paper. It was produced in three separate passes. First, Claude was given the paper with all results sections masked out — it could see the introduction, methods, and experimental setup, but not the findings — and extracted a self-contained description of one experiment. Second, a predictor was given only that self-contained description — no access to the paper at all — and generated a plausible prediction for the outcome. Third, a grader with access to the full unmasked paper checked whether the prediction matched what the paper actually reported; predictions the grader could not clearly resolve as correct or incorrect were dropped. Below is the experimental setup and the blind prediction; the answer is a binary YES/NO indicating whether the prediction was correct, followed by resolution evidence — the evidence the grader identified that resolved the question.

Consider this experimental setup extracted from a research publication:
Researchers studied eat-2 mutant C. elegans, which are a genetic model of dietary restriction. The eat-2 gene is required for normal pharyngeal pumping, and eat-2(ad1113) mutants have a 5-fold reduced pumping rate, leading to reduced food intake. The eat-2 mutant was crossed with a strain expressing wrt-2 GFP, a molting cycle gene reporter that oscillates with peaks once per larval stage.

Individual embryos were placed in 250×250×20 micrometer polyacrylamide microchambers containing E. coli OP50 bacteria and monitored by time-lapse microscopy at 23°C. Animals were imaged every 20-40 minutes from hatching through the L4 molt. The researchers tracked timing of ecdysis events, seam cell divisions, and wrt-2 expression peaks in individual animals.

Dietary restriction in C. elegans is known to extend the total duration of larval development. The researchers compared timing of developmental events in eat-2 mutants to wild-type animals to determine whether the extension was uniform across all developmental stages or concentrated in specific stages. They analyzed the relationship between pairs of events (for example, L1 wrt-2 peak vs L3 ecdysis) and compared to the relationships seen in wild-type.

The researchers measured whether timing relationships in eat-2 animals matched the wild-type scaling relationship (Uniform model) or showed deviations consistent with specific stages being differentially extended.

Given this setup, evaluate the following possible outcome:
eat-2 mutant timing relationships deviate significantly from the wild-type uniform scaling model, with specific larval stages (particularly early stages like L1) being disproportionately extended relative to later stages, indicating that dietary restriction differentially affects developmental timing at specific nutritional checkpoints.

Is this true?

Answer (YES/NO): NO